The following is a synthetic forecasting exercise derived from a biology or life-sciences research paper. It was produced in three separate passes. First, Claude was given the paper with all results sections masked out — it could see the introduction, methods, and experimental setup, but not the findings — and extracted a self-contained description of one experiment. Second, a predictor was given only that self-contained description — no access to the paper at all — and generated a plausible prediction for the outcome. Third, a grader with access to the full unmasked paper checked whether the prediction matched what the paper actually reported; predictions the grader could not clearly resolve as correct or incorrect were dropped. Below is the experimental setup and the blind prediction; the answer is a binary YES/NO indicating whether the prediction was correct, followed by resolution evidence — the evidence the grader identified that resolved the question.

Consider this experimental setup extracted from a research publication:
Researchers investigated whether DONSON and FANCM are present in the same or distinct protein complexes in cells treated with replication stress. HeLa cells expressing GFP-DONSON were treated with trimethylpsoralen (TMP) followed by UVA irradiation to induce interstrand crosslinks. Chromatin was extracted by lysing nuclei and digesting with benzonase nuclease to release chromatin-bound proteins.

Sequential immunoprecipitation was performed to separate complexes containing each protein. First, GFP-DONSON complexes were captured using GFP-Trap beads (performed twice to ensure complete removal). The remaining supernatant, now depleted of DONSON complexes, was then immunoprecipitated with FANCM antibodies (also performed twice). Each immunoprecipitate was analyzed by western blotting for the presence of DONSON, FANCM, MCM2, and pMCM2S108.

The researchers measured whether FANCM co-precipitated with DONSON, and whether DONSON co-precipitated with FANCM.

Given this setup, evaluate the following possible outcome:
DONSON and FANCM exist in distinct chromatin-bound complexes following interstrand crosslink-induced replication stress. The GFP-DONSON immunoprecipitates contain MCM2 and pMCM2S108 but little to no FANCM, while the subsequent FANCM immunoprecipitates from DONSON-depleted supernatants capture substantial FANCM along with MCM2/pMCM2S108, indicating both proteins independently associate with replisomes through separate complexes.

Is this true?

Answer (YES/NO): YES